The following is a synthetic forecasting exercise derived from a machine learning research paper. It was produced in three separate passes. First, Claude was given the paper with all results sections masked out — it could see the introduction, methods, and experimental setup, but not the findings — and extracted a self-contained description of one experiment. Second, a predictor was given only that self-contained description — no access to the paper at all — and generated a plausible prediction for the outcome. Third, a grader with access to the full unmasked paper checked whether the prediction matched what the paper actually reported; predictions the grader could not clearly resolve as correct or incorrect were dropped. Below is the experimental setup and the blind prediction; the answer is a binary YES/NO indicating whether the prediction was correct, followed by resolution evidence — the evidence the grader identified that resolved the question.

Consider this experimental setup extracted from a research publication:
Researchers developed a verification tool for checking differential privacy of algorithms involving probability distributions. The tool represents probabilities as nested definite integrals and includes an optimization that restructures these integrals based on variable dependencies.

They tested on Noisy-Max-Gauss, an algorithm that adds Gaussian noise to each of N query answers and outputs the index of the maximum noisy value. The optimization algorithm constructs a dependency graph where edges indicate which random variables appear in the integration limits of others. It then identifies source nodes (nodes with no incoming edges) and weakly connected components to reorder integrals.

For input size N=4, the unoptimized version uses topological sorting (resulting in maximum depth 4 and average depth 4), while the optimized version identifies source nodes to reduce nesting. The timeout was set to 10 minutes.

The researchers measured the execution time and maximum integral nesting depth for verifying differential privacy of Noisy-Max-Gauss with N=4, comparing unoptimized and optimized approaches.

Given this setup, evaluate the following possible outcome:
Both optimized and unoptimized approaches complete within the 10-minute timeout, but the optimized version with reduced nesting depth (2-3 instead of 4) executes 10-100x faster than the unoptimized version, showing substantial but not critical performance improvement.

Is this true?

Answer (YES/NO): NO